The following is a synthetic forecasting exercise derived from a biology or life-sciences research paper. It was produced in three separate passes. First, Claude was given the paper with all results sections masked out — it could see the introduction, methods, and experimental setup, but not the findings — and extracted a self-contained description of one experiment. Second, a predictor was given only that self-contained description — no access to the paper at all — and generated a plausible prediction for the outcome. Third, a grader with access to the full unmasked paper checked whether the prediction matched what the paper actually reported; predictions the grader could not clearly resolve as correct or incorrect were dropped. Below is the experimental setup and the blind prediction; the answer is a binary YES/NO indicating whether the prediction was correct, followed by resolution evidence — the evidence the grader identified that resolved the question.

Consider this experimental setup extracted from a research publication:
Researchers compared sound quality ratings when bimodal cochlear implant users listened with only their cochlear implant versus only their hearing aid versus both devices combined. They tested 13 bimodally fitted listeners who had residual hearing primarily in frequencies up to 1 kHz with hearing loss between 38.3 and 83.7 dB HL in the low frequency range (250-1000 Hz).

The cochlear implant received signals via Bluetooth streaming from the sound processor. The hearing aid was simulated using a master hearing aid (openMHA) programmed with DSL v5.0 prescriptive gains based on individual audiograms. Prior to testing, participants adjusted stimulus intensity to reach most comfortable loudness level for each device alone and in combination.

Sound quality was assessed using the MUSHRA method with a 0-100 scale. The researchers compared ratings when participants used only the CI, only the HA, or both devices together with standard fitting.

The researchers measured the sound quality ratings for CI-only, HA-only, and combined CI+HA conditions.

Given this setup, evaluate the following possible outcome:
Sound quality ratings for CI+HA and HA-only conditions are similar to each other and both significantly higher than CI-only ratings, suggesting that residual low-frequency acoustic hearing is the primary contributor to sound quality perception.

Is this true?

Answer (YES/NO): NO